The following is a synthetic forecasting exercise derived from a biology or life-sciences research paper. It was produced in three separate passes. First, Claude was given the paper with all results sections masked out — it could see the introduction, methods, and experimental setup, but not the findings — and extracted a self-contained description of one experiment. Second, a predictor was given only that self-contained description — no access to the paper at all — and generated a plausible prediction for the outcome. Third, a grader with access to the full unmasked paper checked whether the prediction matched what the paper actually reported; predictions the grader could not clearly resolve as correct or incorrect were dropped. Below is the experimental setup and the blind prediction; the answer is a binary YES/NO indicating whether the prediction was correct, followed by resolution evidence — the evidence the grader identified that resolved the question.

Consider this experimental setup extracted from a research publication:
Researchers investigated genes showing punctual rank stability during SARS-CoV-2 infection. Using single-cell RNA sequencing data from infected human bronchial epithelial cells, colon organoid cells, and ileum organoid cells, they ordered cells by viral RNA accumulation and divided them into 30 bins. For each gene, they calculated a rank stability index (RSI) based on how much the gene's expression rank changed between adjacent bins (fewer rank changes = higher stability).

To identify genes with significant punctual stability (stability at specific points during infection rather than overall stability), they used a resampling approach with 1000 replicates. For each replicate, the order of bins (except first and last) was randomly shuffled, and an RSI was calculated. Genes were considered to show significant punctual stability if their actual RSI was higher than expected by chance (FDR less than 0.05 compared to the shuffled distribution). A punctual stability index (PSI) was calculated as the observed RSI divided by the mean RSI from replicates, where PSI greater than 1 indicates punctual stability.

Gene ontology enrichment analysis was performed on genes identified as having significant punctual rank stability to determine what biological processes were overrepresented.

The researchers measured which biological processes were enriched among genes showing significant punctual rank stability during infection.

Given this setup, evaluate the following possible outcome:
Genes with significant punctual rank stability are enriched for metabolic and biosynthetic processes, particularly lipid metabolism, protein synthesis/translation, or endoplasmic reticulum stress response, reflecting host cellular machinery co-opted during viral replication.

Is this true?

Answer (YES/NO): YES